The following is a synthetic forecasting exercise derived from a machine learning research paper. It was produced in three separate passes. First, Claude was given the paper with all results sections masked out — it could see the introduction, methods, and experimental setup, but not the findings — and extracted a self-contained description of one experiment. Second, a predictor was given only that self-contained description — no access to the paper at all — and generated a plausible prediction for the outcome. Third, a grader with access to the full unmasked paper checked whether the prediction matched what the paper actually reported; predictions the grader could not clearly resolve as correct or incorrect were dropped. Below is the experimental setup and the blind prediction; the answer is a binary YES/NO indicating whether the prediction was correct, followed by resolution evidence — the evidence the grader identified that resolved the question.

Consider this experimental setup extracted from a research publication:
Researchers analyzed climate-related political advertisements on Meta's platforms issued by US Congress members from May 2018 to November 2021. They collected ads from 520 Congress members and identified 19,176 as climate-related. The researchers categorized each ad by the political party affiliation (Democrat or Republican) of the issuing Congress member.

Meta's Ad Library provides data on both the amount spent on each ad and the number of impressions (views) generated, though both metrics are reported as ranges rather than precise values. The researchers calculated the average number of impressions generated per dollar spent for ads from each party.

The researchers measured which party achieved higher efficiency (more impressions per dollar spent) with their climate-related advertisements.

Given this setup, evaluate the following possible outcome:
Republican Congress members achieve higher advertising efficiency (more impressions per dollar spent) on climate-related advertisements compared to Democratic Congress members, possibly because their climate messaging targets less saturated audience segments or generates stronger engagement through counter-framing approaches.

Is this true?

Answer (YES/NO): YES